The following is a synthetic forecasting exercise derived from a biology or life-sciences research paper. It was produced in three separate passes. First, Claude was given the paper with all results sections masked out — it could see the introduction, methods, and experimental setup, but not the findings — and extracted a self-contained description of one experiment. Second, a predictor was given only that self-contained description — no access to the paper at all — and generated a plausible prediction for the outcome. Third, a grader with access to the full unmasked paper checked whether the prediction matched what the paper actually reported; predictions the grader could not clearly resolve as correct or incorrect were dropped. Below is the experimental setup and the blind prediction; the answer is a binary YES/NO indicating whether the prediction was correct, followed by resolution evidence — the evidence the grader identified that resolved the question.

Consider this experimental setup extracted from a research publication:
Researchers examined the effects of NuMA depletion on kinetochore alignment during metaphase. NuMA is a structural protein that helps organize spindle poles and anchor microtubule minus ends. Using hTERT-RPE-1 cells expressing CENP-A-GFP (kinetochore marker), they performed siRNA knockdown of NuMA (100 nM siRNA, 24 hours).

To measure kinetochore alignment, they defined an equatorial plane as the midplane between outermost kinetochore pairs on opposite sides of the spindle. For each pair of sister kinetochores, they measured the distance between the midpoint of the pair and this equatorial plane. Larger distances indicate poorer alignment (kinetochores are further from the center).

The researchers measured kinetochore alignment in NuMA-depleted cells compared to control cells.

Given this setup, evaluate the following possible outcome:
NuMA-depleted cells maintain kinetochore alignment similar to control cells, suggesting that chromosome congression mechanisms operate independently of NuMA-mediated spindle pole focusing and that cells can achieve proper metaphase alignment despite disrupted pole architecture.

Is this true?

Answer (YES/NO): YES